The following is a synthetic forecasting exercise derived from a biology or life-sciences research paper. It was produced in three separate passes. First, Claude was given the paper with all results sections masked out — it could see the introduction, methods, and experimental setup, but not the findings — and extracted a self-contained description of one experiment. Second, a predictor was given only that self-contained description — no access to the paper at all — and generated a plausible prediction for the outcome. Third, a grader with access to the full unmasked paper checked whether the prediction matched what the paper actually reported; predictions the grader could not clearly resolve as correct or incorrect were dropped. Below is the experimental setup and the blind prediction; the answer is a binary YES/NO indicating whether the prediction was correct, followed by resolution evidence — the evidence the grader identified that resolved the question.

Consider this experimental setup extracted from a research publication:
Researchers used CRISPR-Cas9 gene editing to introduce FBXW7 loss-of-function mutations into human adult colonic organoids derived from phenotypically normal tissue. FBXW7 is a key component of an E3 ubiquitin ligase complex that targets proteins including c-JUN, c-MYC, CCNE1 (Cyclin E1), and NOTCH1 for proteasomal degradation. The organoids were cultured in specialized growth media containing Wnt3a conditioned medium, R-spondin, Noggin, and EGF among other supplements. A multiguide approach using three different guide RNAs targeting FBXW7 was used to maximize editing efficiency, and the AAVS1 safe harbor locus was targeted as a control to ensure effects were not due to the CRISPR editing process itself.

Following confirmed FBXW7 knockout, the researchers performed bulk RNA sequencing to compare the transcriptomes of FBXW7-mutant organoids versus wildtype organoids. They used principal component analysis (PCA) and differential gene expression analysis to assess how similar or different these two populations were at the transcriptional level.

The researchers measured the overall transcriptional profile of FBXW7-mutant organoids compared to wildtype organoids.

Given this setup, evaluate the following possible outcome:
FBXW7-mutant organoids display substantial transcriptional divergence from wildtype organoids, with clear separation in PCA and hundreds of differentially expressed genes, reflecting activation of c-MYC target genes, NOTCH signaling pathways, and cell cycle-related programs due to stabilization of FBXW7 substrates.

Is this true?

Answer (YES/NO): NO